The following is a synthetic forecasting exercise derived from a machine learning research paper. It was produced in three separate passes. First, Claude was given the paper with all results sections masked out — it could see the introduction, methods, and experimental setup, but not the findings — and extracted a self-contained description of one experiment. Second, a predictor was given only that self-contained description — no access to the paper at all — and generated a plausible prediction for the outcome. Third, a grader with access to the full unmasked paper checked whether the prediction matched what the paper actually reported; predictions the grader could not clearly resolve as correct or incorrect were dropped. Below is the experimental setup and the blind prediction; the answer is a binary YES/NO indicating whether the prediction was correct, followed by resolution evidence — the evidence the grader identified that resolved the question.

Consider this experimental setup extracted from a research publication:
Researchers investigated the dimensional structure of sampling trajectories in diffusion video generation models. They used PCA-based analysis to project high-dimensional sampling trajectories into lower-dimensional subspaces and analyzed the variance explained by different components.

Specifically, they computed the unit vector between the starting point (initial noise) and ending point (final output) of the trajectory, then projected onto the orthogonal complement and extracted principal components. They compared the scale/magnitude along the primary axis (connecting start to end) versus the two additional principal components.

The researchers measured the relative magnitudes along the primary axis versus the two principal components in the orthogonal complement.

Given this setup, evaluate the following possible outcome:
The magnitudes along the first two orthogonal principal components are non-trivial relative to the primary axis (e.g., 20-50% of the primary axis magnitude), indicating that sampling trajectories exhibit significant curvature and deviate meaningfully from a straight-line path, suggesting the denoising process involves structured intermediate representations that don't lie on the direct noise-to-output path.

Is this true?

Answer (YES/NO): NO